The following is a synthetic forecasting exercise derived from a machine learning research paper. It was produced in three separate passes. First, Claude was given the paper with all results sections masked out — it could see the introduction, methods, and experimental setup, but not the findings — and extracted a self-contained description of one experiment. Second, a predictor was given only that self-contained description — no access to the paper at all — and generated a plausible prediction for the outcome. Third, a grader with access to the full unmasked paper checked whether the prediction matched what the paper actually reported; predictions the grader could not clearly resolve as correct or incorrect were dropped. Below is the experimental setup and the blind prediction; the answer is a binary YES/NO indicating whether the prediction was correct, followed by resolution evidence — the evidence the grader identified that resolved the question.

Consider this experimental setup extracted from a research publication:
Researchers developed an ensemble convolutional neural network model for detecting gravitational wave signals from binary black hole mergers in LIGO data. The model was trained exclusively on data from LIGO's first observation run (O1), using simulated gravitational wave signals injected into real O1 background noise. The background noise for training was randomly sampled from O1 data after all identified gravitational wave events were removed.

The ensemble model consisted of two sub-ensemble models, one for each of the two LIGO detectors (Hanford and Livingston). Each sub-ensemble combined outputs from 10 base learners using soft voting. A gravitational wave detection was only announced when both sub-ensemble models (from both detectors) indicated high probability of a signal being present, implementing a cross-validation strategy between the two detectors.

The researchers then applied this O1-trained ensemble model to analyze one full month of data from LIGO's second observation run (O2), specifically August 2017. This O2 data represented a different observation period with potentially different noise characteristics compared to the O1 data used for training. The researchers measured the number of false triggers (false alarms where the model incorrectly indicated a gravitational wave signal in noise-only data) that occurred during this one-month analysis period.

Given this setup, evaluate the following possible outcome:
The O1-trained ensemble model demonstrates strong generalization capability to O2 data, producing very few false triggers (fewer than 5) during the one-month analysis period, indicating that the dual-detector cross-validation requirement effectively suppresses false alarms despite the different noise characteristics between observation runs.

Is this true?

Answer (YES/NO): YES